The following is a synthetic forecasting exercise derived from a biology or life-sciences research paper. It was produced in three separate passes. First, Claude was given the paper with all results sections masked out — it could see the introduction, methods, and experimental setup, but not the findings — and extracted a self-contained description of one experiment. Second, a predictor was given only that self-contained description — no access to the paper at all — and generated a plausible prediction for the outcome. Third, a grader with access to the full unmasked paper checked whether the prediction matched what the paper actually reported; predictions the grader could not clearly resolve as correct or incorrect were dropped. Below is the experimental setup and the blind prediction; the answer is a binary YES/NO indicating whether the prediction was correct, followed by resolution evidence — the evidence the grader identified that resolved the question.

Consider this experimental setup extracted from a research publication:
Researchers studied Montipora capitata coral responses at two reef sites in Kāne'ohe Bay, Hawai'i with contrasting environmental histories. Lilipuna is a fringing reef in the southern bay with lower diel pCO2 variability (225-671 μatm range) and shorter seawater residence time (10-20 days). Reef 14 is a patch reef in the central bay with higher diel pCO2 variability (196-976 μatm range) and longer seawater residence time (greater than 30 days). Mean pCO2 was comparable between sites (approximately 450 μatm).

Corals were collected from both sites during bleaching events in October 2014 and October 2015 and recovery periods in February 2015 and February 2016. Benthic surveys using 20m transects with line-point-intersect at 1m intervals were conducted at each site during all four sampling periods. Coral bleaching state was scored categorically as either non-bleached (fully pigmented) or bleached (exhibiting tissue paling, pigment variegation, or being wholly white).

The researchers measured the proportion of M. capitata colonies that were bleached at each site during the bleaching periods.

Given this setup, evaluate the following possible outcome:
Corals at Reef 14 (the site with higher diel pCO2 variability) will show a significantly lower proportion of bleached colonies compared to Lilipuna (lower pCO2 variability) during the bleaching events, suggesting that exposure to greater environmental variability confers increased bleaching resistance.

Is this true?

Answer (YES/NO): NO